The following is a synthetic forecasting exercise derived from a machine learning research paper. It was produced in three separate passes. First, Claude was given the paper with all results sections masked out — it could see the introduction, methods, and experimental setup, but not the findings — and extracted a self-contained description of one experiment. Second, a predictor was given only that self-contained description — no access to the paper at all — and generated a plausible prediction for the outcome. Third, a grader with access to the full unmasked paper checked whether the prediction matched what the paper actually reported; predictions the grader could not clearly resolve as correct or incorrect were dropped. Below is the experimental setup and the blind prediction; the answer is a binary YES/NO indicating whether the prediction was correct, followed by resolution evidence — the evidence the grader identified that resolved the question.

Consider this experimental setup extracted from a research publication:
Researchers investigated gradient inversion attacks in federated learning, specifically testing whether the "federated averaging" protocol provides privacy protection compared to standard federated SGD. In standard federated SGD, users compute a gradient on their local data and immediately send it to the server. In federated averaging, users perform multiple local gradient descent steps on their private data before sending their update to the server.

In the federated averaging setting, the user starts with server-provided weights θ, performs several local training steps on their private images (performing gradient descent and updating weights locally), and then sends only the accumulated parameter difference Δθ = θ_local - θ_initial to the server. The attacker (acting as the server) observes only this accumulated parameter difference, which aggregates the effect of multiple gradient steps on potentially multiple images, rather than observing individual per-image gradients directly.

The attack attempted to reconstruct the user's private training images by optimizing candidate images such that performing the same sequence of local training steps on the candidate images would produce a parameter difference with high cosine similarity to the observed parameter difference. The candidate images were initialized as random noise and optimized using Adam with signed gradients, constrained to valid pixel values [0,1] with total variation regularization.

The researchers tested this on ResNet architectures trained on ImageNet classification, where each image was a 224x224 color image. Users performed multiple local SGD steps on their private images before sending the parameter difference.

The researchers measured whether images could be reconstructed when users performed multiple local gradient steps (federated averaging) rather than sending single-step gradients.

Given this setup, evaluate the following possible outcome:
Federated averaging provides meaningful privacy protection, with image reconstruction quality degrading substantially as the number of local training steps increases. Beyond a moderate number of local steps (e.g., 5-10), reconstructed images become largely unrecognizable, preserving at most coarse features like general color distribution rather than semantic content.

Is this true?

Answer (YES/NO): NO